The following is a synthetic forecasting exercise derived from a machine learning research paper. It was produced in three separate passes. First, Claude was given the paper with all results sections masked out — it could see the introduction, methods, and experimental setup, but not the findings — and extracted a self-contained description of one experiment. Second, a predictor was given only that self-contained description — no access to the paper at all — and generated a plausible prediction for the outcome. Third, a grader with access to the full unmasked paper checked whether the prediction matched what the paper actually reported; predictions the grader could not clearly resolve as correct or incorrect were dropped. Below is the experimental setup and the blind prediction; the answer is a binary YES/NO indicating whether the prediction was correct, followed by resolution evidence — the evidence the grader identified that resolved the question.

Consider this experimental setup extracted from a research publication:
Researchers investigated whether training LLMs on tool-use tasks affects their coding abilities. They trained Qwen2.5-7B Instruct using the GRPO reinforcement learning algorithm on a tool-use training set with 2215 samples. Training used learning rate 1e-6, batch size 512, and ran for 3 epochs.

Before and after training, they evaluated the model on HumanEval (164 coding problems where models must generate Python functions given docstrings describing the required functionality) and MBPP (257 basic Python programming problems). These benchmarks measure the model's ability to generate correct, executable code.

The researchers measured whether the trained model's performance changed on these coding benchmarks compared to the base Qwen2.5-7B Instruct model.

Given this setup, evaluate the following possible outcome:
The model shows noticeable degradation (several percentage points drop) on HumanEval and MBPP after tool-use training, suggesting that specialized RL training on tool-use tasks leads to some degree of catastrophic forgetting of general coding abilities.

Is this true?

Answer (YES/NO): NO